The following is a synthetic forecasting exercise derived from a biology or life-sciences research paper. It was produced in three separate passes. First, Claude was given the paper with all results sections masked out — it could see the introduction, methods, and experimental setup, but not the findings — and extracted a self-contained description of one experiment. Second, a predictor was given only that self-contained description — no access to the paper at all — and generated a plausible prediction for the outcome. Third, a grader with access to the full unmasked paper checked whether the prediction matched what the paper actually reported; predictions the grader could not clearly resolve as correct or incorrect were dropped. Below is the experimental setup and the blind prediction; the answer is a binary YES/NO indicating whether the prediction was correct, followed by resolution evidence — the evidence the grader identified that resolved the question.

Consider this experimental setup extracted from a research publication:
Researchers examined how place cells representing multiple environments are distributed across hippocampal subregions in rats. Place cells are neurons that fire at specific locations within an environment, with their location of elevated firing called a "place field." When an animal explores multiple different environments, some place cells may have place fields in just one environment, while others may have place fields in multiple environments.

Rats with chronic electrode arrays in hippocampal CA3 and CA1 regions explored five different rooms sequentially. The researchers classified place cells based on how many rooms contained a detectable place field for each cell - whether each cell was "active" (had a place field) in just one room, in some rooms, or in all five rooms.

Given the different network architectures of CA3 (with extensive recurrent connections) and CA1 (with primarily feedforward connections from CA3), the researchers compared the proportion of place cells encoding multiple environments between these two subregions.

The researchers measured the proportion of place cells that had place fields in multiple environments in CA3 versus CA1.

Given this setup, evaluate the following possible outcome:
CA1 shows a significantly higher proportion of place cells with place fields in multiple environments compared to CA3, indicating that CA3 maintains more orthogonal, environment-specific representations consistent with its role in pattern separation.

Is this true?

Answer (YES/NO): YES